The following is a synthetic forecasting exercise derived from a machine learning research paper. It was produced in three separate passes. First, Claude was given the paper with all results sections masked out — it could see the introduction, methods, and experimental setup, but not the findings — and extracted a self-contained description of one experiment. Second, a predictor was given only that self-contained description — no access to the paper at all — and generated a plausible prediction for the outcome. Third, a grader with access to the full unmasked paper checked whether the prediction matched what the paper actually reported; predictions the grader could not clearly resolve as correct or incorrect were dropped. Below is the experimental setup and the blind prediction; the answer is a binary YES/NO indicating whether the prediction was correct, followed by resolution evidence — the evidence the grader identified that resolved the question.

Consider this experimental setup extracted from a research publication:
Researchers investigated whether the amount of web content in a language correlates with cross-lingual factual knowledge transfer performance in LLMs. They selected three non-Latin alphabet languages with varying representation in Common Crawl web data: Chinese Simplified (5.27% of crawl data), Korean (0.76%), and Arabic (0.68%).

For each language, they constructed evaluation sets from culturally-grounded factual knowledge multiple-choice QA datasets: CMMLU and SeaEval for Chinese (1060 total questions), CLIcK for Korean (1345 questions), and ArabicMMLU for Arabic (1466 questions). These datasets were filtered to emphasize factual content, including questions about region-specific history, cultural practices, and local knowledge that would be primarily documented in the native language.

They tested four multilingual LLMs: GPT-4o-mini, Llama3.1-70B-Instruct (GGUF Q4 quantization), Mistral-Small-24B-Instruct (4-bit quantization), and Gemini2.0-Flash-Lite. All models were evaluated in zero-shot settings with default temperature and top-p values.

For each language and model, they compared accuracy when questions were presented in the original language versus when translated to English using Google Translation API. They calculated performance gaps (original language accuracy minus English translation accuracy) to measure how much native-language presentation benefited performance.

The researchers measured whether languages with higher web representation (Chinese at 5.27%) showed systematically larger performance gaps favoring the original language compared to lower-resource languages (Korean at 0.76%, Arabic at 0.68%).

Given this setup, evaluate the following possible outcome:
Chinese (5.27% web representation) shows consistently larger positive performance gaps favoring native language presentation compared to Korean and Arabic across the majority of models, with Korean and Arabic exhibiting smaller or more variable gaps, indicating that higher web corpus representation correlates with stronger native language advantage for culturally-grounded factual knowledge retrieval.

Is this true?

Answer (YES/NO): NO